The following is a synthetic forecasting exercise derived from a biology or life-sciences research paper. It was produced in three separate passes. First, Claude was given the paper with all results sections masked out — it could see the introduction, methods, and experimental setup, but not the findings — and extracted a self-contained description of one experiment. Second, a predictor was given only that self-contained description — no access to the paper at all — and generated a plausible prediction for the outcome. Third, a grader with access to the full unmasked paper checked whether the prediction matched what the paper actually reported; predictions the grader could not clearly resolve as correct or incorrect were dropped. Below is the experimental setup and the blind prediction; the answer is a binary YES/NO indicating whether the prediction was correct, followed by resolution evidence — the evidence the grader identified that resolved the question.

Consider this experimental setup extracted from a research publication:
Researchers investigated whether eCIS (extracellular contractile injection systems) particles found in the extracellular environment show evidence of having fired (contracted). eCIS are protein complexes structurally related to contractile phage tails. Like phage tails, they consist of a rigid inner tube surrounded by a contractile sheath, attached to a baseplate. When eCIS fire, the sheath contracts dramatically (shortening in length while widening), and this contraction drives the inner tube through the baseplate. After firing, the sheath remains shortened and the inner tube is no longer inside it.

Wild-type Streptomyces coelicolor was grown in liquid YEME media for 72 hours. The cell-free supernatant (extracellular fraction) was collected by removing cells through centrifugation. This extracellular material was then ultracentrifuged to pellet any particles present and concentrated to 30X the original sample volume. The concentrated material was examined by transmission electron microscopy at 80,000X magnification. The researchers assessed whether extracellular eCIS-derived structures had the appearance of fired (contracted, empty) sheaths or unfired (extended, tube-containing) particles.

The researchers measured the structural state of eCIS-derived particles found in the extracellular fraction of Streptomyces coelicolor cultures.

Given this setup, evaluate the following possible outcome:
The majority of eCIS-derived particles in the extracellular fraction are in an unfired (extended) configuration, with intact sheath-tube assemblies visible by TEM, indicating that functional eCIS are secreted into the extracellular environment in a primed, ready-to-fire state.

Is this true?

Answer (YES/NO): NO